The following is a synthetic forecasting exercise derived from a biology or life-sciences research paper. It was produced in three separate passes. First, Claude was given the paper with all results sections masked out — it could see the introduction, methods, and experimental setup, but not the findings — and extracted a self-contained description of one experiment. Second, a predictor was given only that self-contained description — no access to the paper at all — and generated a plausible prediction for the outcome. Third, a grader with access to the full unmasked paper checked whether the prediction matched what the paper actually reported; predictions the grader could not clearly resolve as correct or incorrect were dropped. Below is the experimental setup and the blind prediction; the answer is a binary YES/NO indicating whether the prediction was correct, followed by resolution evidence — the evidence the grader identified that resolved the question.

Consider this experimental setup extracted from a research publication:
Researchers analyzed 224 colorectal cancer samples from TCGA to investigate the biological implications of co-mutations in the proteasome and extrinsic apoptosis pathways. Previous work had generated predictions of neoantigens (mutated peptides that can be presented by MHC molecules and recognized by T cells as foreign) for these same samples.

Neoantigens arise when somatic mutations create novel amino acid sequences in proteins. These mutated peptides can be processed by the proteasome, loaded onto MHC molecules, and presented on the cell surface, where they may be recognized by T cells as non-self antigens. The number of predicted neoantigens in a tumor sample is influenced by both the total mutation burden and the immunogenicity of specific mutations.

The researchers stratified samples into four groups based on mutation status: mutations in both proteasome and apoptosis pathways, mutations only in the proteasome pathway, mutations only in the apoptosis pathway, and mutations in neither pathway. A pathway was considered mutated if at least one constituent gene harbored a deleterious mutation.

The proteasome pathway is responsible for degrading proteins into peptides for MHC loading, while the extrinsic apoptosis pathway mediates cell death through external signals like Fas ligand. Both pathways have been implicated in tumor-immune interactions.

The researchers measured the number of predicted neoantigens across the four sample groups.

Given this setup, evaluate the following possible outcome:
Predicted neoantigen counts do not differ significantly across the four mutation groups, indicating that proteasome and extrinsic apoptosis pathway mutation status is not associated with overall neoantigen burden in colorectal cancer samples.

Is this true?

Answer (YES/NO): NO